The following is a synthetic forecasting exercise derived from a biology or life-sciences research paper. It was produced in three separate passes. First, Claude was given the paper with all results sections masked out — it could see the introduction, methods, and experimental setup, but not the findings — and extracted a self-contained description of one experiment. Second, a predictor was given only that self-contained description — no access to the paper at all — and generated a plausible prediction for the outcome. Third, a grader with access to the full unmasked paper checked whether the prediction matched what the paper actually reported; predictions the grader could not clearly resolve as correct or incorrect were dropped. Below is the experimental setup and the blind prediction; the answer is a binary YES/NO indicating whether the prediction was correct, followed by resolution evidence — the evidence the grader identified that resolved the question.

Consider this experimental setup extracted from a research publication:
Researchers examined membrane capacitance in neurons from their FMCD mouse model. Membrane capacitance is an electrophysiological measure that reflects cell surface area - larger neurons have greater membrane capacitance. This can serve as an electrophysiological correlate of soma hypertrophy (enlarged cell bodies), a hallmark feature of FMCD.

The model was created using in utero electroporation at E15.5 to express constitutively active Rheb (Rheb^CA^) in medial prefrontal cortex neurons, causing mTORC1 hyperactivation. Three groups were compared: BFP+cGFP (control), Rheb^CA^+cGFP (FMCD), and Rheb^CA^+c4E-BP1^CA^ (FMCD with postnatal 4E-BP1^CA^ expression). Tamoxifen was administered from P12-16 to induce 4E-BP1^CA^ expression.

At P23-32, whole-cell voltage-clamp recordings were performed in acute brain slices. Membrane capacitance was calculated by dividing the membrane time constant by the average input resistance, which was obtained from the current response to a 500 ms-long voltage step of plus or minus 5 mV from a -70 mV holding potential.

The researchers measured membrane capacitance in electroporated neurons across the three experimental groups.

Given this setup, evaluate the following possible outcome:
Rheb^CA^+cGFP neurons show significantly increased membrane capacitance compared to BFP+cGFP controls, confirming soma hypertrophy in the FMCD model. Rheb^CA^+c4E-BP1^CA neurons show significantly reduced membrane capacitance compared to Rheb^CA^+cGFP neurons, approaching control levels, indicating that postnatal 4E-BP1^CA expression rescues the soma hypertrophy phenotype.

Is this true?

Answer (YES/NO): NO